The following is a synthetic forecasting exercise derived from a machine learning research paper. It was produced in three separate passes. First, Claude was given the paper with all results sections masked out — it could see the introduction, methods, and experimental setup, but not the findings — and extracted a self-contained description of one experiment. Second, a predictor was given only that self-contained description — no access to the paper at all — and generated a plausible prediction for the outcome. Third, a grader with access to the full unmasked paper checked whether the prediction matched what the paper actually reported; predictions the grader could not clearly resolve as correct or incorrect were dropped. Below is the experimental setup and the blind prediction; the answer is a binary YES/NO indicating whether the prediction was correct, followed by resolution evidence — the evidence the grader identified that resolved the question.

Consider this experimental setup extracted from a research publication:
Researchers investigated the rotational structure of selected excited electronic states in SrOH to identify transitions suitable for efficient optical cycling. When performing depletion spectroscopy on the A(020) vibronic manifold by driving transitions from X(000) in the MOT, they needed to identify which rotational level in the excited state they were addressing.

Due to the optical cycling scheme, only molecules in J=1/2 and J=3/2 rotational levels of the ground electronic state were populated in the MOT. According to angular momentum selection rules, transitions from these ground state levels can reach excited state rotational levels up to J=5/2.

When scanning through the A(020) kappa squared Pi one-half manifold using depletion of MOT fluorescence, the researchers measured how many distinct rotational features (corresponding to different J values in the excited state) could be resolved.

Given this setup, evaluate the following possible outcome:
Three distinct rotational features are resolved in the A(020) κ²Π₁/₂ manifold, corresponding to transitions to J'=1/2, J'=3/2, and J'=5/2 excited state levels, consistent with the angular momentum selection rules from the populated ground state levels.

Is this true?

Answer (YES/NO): YES